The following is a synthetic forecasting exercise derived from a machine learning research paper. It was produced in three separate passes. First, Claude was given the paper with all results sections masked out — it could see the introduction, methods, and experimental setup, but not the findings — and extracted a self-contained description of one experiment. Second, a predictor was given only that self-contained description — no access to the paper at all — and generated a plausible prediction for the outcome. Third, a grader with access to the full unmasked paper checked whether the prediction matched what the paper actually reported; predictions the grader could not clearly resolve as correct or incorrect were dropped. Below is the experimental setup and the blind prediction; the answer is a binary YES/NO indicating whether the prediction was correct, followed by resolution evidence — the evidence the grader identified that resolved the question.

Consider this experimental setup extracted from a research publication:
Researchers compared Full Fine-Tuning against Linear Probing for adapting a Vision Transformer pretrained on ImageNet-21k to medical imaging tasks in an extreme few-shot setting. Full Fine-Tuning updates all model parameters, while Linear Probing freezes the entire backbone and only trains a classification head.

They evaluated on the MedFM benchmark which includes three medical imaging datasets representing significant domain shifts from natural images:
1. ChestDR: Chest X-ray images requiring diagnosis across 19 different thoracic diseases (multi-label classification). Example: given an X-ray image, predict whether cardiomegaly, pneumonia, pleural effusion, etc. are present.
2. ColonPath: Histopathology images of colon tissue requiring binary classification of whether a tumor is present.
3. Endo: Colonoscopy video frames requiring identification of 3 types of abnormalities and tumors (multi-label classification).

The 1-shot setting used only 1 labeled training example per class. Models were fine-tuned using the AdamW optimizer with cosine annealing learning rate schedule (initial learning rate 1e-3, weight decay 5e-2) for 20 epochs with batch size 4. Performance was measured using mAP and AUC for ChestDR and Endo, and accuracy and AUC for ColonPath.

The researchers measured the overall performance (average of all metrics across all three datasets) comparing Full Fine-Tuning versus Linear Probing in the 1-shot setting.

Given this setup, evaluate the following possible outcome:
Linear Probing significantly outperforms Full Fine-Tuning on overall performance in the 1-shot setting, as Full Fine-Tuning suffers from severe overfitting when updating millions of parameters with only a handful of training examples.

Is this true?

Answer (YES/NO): NO